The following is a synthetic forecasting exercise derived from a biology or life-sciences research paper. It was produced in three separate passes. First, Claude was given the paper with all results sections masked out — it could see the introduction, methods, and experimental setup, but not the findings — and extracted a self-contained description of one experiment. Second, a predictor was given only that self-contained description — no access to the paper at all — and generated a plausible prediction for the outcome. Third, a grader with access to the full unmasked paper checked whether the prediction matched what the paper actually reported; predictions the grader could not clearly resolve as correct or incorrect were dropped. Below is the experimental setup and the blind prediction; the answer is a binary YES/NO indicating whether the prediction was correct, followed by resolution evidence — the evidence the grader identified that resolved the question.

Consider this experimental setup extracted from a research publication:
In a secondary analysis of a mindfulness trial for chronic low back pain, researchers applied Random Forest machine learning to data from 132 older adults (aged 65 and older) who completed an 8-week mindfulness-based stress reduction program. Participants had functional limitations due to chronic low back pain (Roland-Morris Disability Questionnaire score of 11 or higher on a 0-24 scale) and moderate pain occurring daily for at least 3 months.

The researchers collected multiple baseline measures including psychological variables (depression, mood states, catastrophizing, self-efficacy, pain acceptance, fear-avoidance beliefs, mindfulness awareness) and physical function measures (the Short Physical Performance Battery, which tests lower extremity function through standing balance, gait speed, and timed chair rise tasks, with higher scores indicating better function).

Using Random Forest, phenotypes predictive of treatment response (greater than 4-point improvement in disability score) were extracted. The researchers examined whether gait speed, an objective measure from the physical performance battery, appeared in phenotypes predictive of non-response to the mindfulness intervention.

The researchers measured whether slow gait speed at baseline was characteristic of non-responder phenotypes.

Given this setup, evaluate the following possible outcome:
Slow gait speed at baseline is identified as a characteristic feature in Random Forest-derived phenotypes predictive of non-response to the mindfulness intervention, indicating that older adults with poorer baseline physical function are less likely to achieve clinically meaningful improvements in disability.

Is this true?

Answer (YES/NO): YES